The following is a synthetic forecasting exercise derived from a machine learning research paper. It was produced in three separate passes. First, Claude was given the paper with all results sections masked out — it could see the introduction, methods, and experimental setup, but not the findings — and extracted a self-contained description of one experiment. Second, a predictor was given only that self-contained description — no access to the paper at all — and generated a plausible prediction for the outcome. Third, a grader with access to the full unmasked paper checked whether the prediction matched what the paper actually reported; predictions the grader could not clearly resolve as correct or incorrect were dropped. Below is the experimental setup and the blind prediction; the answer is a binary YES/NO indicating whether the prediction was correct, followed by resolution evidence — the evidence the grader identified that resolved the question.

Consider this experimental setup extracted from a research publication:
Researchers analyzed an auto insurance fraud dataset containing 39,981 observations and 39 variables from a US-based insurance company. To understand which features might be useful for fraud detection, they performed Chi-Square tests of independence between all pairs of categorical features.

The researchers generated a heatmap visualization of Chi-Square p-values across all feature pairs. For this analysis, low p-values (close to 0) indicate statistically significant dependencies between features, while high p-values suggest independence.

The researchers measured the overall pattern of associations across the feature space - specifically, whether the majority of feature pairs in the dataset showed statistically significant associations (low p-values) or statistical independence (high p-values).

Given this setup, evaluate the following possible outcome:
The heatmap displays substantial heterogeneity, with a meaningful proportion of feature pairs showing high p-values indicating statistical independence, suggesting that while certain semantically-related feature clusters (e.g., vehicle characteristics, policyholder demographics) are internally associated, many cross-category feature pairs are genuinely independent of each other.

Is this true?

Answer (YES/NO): NO